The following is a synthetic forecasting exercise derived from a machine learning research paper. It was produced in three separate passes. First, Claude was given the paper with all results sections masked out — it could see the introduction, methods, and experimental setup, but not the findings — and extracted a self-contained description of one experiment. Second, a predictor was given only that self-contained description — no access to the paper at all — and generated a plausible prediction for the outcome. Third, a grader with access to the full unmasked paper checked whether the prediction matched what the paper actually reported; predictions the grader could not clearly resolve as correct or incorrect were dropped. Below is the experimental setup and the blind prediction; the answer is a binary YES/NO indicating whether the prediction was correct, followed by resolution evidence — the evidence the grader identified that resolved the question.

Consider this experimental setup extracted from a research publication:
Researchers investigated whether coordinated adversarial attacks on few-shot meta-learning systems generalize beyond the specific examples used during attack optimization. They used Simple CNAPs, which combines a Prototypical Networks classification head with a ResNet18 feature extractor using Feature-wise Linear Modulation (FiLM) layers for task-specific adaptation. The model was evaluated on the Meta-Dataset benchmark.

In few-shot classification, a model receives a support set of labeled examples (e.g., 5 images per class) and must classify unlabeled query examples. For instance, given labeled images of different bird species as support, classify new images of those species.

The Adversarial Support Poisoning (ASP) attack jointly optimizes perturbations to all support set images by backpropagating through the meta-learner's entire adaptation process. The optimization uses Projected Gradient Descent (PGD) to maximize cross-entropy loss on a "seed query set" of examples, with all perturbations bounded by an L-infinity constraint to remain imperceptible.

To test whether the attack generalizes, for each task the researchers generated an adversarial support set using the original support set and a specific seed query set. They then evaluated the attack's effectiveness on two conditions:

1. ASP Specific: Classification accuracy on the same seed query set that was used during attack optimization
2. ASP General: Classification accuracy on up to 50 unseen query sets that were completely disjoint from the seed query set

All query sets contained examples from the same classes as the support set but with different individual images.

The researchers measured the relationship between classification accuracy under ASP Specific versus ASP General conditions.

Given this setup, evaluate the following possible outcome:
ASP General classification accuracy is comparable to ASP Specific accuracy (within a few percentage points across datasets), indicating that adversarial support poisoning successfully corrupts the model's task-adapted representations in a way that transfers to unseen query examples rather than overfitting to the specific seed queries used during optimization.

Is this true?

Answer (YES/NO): YES